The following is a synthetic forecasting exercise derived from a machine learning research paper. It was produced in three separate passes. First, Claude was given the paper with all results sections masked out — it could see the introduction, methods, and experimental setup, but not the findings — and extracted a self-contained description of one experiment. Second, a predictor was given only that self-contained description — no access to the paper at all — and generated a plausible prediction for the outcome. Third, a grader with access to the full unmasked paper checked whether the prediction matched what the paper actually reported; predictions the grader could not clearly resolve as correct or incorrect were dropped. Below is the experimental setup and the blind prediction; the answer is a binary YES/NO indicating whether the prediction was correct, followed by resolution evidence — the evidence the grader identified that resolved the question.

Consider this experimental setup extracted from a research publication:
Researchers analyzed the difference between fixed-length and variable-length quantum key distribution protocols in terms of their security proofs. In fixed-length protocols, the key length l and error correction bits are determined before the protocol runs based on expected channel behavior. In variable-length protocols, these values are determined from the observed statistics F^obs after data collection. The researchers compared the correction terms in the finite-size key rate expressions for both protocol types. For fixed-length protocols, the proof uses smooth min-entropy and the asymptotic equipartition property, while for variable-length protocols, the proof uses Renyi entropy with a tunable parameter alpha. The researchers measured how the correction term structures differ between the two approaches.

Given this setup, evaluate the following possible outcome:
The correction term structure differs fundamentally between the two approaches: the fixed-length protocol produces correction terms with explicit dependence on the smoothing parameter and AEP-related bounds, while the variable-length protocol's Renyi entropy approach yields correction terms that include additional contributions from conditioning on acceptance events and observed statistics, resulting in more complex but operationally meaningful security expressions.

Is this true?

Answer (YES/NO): NO